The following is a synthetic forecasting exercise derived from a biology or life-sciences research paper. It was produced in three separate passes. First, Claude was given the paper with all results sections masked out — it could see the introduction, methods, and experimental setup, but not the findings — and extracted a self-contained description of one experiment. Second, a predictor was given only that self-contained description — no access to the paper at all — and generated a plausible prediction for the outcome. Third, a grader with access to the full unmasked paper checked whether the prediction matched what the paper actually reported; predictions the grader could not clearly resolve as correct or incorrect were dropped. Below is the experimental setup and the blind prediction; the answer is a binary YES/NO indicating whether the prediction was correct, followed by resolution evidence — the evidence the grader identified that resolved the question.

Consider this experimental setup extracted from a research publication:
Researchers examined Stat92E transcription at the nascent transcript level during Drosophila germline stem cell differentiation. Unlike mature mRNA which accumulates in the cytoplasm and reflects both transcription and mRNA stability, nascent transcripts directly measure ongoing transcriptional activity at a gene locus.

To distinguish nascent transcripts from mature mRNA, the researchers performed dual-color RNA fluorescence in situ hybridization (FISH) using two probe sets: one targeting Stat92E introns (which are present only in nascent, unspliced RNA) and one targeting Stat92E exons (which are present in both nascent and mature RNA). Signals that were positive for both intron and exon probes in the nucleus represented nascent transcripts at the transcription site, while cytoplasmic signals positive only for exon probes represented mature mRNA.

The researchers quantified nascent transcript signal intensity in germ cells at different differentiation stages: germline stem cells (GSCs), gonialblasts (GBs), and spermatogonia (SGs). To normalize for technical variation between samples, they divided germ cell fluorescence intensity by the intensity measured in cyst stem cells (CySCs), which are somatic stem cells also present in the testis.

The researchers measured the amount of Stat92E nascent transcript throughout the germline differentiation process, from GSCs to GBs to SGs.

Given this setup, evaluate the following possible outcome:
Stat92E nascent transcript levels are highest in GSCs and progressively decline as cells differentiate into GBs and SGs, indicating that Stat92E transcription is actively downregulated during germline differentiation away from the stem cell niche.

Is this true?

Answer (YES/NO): YES